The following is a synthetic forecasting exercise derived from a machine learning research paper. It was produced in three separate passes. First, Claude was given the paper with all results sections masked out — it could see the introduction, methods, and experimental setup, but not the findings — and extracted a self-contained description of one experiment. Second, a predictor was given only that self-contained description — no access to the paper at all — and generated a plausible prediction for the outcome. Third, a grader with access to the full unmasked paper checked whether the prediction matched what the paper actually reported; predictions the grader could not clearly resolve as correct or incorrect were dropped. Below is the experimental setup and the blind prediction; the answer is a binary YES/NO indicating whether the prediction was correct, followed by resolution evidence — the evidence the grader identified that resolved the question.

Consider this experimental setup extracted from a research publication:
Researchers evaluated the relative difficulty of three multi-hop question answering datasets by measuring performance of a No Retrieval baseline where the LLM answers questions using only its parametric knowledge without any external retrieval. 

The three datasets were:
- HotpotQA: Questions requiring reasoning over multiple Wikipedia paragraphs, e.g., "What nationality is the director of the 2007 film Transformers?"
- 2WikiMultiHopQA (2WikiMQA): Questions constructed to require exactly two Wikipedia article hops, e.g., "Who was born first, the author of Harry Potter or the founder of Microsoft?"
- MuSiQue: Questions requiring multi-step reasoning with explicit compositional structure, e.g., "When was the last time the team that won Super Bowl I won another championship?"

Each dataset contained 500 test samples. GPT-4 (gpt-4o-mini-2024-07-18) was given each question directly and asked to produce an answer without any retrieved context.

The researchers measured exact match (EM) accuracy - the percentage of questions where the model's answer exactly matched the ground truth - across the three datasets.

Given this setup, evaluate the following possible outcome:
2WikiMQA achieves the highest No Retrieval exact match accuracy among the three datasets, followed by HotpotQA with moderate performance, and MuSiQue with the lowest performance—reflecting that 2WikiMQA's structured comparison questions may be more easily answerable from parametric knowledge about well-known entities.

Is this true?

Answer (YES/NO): NO